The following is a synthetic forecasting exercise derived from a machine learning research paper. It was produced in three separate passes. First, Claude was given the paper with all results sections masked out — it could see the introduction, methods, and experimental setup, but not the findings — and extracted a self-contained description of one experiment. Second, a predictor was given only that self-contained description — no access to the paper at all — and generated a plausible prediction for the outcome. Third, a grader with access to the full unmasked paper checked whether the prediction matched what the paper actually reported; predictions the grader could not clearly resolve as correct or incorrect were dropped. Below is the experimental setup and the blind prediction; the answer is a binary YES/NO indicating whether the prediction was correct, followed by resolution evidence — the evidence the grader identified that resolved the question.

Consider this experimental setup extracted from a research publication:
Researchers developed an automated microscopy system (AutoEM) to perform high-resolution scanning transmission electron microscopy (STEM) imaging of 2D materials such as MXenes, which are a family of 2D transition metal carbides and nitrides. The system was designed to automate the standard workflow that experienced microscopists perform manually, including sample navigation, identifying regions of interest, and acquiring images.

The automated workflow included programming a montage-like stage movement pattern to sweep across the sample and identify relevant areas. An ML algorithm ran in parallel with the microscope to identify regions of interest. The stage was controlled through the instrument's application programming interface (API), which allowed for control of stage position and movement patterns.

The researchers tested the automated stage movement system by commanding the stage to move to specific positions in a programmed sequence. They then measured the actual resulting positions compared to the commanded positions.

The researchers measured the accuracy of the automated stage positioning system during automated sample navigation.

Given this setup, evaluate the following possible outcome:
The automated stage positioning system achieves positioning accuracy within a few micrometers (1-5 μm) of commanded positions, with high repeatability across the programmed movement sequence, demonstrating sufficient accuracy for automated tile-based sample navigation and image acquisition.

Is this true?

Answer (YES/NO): NO